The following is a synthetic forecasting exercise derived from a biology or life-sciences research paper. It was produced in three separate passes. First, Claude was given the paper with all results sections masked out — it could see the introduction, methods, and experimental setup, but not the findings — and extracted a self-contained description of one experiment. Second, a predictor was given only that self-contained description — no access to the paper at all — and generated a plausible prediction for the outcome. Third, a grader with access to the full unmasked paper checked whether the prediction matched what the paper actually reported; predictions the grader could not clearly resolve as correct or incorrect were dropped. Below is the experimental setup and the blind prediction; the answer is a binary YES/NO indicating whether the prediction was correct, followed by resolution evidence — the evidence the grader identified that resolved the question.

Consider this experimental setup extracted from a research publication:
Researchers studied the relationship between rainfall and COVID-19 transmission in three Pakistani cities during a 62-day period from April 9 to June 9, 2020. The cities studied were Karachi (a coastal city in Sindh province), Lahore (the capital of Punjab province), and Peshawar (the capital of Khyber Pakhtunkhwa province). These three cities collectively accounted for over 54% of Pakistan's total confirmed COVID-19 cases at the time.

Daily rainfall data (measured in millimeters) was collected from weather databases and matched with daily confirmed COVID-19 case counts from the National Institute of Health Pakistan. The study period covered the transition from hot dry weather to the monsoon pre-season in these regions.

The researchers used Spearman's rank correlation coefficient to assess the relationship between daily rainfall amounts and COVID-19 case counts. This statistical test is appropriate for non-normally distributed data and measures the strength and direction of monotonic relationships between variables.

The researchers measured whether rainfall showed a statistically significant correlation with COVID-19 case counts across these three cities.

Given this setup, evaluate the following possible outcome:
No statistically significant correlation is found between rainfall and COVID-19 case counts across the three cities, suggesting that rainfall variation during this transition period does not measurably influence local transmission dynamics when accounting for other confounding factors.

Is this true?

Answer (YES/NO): YES